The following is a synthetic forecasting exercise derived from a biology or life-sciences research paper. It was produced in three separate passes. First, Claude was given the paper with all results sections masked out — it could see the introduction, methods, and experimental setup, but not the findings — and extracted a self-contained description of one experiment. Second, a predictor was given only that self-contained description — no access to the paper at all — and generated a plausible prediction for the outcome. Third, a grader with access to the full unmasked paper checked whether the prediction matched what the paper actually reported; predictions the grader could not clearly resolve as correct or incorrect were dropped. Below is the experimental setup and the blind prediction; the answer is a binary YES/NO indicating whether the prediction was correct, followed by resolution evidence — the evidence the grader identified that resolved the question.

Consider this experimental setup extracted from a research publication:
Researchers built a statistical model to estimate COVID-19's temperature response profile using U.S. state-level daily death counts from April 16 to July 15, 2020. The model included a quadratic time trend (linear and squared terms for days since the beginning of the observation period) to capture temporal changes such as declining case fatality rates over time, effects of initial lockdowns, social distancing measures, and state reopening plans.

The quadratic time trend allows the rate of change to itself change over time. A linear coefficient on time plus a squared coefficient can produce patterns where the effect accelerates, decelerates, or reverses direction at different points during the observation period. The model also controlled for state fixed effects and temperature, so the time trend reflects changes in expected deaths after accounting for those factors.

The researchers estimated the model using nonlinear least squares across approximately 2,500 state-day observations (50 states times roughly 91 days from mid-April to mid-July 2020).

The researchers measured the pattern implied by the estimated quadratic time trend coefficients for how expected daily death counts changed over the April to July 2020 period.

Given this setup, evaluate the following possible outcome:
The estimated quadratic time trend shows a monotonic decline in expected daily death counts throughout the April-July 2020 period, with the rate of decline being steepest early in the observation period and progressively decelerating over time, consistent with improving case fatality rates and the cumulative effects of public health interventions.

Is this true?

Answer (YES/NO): NO